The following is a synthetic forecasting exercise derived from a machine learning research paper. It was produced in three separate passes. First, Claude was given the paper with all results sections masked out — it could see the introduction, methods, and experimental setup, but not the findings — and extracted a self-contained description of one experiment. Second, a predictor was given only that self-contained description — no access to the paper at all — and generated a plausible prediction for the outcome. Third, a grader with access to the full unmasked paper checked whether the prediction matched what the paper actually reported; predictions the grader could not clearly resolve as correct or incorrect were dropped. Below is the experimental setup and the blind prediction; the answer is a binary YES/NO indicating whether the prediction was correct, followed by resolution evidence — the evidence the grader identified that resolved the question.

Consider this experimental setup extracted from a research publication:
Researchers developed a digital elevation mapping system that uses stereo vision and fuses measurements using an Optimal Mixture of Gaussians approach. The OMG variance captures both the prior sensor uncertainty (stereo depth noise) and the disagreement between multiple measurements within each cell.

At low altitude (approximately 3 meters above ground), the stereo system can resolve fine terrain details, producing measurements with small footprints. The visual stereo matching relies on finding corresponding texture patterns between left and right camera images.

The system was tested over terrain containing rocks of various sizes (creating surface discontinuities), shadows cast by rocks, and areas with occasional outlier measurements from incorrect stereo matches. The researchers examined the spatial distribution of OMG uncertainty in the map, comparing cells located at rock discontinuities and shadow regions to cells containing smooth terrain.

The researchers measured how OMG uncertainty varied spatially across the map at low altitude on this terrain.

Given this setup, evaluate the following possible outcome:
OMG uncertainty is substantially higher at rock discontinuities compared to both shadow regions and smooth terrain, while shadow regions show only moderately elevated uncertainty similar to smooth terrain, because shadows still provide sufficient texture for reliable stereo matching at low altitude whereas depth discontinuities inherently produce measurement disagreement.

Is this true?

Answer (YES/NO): NO